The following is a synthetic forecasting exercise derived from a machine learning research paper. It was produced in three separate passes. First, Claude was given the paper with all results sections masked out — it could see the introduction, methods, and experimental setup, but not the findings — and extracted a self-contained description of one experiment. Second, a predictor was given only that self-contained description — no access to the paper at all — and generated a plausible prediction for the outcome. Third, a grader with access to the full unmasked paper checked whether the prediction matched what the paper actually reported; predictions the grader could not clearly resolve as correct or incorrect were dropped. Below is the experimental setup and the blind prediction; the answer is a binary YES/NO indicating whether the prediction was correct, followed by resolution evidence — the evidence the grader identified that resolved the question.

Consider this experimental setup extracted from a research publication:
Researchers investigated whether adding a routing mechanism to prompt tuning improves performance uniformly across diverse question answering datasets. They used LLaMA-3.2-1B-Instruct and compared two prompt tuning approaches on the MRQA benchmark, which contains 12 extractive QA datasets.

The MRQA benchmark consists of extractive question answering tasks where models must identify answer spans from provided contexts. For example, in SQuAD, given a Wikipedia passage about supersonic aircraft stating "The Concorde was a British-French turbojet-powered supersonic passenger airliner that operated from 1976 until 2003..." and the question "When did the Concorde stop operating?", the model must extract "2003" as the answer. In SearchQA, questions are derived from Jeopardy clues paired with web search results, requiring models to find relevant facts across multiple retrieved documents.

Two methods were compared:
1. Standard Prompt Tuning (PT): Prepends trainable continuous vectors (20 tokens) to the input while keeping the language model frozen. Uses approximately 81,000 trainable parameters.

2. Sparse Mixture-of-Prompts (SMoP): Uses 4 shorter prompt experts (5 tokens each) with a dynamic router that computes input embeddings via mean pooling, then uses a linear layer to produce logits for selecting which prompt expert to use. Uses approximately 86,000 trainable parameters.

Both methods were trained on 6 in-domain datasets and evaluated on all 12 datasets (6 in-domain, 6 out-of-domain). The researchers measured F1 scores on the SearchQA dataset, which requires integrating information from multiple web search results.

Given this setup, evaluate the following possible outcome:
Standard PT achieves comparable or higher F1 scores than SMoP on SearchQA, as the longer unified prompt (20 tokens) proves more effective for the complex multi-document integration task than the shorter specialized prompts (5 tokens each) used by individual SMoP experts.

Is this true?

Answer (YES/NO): YES